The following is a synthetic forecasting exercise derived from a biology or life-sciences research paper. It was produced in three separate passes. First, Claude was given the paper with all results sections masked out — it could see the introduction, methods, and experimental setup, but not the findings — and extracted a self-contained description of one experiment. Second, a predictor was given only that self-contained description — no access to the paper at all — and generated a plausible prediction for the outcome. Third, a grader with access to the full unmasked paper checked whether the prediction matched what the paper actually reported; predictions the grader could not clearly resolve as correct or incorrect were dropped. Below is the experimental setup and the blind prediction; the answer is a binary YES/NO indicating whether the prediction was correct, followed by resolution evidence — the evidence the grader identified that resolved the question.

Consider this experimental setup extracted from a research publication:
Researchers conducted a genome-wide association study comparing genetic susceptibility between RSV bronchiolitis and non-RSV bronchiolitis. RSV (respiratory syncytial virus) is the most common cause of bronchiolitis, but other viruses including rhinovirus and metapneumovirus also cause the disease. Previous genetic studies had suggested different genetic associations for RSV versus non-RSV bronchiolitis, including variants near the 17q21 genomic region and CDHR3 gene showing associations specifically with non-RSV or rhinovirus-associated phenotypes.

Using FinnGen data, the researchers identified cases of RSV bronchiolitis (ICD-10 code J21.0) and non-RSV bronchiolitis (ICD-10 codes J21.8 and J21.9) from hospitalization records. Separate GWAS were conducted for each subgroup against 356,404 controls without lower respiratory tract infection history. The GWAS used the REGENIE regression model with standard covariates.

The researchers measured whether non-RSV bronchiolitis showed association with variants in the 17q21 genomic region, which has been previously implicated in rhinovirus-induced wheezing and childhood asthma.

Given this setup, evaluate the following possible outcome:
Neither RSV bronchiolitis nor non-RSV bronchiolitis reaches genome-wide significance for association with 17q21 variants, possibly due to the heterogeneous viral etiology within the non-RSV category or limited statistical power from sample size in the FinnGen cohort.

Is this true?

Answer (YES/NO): YES